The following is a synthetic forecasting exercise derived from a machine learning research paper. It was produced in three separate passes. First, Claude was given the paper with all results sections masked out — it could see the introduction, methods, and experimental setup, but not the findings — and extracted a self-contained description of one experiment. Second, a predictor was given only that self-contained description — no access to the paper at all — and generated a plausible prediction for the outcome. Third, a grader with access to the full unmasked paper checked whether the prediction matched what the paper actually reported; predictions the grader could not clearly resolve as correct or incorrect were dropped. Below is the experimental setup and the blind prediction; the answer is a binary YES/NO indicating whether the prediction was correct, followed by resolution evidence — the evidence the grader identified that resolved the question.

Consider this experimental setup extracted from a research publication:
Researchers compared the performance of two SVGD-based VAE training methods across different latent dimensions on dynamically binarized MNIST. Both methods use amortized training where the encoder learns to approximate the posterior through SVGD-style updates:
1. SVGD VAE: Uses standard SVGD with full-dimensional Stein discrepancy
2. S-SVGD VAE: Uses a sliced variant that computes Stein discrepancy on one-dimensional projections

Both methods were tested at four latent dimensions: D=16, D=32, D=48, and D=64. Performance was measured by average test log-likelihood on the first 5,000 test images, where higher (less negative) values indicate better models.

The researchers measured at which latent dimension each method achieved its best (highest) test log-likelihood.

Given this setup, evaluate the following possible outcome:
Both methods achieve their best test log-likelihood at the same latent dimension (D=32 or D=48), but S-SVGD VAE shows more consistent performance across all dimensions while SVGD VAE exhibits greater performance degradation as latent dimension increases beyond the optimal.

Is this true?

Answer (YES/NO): NO